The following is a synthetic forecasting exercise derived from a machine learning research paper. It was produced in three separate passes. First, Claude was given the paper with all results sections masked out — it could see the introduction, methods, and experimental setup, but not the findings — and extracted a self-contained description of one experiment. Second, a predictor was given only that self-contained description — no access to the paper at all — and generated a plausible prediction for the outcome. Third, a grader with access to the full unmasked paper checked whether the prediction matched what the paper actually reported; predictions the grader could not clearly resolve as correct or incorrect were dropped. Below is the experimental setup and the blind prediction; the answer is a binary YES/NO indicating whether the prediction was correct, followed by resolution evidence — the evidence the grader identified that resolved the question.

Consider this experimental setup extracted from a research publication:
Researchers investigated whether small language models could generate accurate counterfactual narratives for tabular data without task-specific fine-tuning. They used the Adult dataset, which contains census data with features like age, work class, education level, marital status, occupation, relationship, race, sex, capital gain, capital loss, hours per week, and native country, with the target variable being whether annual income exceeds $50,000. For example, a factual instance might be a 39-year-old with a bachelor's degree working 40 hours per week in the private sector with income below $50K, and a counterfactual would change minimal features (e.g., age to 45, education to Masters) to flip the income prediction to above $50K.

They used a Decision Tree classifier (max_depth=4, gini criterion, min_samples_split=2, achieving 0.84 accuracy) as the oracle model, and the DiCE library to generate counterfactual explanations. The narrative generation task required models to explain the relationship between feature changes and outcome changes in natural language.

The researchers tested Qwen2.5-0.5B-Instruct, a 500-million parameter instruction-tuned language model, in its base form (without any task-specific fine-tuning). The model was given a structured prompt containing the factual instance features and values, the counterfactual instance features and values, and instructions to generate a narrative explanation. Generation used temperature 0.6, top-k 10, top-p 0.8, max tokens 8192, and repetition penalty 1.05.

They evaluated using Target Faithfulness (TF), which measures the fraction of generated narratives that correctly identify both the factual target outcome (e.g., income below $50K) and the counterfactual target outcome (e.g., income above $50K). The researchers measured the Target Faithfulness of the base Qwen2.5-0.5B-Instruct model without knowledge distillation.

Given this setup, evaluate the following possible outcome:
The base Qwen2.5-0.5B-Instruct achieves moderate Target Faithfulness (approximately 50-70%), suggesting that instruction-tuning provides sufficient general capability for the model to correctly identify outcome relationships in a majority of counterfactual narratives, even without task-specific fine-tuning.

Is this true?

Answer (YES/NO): NO